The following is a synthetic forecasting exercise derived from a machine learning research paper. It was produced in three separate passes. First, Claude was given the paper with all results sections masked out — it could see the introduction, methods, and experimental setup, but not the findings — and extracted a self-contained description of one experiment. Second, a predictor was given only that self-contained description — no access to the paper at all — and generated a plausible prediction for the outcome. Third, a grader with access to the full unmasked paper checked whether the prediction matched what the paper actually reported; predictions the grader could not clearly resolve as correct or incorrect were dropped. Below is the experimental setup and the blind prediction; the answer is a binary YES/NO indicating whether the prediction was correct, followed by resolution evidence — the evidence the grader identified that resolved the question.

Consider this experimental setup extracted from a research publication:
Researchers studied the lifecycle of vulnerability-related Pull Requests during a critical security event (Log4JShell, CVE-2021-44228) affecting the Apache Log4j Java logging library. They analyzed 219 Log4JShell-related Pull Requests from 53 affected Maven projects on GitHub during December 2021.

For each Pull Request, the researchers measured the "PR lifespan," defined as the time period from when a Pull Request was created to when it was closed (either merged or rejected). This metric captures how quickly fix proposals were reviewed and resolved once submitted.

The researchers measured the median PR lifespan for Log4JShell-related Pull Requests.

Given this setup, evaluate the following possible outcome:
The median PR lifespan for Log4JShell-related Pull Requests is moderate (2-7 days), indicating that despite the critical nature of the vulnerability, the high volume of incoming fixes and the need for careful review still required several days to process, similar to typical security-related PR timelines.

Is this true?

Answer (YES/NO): NO